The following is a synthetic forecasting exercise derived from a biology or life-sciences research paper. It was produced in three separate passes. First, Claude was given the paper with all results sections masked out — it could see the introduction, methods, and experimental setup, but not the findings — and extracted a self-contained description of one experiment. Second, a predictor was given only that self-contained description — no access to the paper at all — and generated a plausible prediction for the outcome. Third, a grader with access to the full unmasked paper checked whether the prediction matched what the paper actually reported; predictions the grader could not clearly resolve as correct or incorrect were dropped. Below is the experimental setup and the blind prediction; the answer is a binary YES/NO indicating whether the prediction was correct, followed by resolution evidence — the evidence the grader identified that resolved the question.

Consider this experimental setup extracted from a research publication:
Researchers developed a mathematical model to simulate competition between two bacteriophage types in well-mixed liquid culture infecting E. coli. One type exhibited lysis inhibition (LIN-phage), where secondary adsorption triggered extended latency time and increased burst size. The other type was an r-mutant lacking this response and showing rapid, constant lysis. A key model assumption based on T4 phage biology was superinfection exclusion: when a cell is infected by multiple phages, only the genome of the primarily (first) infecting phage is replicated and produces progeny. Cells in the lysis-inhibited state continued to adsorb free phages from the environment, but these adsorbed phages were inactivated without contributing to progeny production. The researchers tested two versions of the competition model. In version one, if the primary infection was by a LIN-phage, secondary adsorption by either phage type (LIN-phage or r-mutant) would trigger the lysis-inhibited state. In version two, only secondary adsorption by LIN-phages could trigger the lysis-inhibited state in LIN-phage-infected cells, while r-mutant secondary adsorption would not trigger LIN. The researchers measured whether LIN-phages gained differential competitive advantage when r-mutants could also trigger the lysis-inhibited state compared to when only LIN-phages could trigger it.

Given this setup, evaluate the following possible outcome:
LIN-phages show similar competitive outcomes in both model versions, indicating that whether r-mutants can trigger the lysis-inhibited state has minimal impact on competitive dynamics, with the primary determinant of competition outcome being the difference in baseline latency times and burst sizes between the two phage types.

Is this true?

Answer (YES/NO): NO